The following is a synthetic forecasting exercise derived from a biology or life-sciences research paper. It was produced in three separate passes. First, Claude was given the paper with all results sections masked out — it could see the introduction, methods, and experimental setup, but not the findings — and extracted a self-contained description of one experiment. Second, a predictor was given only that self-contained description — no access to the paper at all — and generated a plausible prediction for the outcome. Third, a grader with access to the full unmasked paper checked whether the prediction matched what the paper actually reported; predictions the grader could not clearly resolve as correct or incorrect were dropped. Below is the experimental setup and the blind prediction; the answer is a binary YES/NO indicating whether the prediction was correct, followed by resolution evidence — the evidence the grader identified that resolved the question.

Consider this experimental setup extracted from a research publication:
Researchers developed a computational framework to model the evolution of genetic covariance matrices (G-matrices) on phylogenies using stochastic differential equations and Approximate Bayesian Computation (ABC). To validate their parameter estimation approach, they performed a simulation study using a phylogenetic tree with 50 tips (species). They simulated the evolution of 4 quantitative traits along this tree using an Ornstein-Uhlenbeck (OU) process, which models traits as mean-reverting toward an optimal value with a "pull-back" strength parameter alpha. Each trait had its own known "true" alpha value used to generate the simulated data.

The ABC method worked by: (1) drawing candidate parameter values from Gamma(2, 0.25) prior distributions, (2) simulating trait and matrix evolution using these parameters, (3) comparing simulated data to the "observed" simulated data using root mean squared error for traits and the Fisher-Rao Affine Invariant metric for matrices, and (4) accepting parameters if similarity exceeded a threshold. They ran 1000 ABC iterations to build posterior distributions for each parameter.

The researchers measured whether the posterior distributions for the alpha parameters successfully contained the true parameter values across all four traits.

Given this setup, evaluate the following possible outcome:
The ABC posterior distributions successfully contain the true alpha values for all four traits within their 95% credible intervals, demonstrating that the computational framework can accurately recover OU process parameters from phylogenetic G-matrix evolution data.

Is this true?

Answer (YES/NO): NO